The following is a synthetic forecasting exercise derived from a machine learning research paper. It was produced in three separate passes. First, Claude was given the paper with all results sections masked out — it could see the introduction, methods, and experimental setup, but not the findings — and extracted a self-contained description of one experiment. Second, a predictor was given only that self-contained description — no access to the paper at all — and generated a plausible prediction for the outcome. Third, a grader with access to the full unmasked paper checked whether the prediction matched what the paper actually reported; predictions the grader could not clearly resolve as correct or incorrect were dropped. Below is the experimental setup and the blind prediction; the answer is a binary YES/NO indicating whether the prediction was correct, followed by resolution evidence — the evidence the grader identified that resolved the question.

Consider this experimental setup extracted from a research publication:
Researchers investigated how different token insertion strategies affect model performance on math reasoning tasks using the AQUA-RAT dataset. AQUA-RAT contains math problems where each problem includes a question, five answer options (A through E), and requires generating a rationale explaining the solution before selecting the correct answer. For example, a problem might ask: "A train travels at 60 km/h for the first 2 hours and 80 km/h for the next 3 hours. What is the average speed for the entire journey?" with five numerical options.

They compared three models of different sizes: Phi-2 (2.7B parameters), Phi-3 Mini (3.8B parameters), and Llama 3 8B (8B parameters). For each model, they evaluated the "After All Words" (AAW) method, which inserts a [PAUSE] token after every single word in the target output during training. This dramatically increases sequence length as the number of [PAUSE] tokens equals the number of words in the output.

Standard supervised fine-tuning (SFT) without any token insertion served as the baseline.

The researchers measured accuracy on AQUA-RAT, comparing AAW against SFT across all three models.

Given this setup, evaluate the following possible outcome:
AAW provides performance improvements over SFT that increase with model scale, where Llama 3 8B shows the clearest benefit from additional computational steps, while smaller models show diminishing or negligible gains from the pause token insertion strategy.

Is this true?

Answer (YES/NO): NO